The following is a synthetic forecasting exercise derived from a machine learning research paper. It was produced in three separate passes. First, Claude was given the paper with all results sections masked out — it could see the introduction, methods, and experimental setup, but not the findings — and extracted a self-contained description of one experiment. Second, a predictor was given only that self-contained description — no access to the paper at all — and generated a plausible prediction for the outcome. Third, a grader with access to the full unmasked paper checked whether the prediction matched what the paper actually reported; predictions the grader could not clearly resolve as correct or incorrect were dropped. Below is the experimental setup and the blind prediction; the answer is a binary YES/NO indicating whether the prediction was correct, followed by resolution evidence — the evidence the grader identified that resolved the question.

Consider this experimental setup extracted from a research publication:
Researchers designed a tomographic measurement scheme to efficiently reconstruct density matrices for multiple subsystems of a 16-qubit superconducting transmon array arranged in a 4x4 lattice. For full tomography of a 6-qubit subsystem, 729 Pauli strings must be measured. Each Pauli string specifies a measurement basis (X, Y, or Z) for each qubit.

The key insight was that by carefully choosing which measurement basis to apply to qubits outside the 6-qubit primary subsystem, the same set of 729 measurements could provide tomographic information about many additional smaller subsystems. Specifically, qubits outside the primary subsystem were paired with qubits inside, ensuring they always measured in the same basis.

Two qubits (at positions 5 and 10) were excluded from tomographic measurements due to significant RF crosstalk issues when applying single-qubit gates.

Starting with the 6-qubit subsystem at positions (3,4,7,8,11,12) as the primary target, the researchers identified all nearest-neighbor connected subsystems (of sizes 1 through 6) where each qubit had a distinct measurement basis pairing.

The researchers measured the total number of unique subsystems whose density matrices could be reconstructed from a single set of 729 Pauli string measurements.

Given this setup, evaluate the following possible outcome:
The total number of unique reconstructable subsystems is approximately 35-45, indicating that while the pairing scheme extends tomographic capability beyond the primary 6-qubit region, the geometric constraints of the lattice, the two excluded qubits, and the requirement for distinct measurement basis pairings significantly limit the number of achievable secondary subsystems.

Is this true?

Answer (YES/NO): NO